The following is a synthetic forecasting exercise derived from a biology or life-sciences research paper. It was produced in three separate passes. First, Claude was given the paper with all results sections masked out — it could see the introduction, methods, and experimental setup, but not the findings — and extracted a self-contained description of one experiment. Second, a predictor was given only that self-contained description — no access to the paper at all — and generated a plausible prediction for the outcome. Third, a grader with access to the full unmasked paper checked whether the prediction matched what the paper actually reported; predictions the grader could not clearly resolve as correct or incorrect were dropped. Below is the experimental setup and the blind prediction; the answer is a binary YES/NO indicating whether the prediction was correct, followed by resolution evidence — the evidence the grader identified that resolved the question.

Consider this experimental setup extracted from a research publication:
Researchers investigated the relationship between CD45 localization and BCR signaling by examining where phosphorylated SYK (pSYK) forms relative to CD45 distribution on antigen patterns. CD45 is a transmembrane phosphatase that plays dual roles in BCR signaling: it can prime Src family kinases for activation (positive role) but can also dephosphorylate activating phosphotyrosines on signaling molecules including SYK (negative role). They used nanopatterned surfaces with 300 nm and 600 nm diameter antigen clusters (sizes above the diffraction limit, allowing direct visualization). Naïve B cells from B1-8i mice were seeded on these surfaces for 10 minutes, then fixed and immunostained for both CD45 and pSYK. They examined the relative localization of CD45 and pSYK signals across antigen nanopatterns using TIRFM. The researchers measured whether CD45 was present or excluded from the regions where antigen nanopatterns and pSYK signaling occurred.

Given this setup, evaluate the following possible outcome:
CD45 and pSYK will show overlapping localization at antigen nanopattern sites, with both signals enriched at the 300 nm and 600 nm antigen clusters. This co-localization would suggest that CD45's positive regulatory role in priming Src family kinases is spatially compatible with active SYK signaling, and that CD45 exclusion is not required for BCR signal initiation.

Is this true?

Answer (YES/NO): NO